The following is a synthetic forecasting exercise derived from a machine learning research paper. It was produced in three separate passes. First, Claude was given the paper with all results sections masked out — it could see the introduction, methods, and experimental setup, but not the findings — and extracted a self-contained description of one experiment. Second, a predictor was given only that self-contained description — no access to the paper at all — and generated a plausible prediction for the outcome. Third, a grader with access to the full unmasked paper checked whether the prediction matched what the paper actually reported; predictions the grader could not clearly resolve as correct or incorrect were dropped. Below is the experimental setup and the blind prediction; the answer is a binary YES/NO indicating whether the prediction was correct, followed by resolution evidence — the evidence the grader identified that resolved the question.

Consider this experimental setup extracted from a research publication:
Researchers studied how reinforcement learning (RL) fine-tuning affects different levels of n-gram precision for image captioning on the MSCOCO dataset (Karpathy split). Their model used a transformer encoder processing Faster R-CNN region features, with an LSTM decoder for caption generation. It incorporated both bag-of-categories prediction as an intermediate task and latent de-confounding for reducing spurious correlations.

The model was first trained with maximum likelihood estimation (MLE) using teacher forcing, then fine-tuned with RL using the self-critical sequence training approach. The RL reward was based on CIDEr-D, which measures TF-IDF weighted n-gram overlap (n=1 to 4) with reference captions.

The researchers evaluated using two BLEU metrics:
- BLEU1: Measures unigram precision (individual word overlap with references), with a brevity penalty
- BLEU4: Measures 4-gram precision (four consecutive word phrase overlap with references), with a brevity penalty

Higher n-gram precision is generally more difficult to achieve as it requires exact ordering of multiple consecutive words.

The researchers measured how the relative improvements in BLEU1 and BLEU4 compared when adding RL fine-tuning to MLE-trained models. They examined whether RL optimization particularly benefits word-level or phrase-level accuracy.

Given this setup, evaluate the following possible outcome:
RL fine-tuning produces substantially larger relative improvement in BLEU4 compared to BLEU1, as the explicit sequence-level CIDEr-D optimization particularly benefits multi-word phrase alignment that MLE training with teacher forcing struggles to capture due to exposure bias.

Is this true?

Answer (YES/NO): NO